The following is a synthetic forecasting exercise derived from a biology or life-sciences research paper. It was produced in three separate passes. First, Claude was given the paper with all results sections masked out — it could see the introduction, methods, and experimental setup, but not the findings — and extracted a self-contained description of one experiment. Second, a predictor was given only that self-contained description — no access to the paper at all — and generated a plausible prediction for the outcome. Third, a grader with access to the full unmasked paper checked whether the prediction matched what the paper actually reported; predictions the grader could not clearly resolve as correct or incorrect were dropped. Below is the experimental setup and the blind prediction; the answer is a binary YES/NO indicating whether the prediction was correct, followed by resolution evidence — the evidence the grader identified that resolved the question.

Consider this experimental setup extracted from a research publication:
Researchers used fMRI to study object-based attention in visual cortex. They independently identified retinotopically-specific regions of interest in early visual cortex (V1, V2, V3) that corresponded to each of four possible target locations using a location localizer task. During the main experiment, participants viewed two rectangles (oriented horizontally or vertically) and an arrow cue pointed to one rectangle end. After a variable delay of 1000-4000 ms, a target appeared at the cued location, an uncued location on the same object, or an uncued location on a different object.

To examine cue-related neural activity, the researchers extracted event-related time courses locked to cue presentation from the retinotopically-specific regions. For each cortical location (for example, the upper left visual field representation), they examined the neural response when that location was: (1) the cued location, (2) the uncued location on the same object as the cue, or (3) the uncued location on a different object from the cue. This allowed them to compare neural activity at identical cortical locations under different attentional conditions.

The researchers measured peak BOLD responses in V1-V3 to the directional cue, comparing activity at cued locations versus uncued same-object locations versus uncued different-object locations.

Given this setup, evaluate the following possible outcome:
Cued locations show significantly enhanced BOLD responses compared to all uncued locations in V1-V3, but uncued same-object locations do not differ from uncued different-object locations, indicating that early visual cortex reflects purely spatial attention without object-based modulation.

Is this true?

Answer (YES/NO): NO